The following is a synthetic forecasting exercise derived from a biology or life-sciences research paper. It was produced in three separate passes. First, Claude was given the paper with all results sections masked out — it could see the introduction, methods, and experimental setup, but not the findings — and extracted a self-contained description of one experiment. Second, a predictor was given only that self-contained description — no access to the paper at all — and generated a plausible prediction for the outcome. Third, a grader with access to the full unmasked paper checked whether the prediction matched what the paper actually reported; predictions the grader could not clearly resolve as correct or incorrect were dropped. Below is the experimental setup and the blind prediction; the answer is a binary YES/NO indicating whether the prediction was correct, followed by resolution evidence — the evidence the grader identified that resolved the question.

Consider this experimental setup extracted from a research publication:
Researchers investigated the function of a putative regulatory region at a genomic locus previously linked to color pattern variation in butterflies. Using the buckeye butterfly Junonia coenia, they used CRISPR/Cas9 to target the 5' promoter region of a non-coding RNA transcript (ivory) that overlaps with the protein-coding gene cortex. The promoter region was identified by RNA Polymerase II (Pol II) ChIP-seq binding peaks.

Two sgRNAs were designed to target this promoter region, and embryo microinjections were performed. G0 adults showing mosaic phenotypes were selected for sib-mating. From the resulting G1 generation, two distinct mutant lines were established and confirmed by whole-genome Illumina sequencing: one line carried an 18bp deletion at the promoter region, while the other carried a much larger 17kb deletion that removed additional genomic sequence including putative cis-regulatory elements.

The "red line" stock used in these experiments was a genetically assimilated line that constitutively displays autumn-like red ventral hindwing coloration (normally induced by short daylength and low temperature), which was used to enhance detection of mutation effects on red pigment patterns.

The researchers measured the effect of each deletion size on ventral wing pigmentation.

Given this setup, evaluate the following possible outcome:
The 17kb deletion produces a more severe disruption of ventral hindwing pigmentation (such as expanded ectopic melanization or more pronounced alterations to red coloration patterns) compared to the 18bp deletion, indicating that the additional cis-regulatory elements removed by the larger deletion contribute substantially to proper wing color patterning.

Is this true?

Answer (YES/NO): NO